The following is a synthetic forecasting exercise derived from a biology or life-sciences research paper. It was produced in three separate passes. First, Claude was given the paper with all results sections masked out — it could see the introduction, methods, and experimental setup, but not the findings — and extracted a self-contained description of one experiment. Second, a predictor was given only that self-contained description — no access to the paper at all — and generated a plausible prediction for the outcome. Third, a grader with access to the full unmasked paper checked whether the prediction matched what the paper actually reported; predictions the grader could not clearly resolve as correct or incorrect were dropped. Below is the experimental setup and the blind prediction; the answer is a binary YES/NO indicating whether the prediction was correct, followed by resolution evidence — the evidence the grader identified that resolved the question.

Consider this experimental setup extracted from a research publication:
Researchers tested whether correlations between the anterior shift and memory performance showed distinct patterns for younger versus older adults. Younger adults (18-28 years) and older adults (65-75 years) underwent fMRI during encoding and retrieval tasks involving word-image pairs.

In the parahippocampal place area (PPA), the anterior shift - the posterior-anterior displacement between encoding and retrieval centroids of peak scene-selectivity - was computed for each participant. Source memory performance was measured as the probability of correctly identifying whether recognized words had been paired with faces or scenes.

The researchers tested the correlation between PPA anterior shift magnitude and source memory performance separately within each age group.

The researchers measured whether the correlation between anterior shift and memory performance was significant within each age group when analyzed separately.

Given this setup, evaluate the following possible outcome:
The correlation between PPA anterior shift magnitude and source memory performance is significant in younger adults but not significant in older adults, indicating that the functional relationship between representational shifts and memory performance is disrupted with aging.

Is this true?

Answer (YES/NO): NO